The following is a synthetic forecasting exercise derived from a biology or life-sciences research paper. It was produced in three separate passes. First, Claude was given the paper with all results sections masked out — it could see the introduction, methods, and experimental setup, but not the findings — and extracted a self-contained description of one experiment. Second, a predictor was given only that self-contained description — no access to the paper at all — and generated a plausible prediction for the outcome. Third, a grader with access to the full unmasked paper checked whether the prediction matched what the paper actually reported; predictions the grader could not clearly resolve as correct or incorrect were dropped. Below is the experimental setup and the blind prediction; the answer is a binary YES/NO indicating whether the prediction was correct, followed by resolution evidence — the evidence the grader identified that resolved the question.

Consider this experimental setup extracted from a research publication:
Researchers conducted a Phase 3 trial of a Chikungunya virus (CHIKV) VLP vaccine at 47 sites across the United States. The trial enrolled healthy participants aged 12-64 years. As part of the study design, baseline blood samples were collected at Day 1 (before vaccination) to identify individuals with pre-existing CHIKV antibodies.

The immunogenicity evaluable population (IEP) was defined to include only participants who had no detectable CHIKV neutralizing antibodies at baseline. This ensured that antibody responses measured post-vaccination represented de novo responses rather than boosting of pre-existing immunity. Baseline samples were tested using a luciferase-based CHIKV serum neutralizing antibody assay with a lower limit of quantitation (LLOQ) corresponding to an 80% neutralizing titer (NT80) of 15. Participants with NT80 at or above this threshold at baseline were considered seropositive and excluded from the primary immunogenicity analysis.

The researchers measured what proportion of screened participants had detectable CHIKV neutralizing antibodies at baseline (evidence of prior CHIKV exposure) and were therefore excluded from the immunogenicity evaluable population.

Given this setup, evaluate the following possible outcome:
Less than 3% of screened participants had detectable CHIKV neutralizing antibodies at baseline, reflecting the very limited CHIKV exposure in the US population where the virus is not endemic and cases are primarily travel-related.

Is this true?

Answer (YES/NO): YES